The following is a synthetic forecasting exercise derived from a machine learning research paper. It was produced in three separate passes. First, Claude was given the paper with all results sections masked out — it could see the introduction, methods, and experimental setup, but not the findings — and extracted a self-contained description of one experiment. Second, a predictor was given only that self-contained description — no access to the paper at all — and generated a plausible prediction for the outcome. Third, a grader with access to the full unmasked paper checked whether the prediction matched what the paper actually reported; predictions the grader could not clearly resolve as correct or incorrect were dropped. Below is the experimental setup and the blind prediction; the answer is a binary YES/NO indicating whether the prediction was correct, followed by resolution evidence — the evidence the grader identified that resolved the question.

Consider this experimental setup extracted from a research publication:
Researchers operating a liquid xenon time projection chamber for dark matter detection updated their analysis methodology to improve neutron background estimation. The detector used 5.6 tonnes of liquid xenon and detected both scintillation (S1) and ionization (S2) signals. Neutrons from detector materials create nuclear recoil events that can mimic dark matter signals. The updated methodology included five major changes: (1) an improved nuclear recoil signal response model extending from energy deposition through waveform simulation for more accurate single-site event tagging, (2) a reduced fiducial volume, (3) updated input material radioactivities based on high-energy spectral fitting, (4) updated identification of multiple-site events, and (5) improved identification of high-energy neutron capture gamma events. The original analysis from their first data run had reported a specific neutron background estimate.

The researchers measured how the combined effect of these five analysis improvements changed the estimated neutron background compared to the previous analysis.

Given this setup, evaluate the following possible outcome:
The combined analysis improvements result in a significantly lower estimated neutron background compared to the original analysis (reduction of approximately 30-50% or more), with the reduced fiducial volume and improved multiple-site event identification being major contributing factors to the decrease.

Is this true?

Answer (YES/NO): NO